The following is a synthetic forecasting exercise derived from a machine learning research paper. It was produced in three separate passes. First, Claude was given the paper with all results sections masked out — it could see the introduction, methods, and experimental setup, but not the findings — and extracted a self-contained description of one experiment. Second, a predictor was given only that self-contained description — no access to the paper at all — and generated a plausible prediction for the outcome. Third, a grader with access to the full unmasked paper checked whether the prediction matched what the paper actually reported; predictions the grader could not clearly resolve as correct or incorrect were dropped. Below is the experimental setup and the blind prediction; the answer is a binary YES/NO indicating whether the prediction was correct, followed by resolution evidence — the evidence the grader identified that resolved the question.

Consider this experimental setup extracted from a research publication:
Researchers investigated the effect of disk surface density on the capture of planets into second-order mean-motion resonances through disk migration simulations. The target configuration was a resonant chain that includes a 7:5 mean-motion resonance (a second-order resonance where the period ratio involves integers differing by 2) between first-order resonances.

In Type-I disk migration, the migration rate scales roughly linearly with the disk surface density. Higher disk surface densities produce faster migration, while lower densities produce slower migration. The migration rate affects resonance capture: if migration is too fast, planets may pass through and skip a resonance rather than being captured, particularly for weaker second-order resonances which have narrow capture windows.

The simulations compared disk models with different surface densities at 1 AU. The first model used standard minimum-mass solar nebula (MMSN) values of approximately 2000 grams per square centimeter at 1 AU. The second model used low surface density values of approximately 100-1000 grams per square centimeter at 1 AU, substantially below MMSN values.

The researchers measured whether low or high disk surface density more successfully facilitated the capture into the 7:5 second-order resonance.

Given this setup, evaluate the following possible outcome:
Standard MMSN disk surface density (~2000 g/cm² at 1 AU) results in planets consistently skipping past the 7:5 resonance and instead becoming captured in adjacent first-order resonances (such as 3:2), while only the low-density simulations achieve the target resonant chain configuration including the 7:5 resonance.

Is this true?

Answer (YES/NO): YES